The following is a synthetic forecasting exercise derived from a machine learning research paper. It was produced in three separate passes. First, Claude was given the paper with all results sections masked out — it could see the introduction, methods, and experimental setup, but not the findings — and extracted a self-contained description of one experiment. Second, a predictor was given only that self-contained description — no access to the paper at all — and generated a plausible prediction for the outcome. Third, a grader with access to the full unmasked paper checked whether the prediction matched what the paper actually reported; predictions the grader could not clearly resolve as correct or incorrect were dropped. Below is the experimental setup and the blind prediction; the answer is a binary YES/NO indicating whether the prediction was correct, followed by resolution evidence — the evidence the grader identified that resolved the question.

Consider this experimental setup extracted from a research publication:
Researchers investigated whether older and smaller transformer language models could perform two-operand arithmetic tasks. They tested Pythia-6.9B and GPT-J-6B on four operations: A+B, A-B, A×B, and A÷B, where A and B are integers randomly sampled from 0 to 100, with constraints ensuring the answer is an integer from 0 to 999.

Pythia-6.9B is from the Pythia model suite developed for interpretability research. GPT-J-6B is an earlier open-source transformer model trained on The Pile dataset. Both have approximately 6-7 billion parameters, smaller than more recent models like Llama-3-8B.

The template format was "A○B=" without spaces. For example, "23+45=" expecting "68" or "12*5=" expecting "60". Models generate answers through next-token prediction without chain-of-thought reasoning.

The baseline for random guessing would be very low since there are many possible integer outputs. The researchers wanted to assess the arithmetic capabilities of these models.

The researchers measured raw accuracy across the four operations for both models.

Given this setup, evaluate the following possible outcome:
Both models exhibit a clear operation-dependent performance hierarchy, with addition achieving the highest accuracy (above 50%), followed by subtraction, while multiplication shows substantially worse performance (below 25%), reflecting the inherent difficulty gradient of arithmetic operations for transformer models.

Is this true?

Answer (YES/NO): NO